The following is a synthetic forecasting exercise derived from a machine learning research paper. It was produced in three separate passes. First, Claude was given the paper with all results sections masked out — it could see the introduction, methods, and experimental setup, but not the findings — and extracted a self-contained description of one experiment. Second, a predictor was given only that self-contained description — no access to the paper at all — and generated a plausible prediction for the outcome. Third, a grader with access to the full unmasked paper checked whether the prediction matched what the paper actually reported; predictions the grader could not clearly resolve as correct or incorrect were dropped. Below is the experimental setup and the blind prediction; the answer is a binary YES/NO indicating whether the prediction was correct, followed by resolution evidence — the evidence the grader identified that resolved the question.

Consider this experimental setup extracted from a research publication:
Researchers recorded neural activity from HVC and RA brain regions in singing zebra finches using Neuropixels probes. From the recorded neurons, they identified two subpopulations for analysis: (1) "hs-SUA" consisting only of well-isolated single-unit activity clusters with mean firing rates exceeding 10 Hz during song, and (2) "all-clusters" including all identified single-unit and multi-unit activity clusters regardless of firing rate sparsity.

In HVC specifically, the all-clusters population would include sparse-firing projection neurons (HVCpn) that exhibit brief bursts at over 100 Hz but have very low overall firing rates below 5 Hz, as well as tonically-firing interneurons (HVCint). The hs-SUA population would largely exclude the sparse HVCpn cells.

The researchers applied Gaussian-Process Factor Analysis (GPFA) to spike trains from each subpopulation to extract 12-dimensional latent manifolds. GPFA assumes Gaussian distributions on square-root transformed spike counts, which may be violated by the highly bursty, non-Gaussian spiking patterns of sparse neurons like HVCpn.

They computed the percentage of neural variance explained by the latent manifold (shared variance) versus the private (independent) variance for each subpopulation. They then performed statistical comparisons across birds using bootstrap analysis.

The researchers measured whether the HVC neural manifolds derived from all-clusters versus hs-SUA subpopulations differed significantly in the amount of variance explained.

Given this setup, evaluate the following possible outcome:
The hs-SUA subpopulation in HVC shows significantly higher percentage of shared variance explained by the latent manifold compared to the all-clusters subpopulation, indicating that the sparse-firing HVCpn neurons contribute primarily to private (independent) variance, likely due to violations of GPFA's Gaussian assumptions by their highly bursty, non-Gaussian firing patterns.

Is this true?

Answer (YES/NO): NO